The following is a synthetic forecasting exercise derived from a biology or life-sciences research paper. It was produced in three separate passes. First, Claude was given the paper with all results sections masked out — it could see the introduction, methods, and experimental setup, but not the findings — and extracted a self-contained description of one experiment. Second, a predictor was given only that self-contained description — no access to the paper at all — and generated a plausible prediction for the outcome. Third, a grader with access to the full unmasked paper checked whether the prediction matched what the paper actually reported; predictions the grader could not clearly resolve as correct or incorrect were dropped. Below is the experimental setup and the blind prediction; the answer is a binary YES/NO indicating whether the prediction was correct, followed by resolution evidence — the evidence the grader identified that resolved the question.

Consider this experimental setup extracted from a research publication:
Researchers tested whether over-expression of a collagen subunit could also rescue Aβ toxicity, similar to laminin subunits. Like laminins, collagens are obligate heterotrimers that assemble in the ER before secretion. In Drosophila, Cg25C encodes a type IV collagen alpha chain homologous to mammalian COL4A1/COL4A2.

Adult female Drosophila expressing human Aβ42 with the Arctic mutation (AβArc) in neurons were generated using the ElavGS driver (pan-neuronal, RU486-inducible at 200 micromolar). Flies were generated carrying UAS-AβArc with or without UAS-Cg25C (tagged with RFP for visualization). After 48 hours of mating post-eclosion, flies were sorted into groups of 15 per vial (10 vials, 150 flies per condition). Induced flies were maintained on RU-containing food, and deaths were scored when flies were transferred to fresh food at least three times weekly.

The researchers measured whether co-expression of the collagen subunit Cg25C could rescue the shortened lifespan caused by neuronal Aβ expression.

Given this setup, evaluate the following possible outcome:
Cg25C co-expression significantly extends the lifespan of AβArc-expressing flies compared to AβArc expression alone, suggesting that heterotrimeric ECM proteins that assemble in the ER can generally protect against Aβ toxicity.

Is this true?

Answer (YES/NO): YES